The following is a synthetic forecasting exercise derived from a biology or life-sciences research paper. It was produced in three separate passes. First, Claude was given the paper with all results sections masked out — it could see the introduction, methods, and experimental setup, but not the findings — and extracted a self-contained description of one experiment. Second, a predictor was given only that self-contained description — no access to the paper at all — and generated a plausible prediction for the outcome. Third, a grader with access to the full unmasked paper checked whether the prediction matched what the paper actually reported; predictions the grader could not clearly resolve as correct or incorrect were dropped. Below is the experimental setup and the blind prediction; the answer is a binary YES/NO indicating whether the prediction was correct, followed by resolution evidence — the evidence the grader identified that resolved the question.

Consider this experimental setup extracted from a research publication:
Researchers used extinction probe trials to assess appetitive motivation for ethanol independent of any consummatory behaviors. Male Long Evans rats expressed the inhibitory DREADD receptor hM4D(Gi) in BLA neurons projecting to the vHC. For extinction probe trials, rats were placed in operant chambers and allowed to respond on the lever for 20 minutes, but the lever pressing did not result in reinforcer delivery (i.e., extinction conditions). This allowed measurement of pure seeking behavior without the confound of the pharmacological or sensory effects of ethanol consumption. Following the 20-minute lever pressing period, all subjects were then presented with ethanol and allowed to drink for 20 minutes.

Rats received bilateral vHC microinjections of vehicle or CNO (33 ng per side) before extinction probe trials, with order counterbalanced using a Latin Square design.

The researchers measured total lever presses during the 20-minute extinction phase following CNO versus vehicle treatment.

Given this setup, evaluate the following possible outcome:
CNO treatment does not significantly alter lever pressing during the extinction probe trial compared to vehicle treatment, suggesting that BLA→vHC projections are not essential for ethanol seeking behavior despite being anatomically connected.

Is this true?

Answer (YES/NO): NO